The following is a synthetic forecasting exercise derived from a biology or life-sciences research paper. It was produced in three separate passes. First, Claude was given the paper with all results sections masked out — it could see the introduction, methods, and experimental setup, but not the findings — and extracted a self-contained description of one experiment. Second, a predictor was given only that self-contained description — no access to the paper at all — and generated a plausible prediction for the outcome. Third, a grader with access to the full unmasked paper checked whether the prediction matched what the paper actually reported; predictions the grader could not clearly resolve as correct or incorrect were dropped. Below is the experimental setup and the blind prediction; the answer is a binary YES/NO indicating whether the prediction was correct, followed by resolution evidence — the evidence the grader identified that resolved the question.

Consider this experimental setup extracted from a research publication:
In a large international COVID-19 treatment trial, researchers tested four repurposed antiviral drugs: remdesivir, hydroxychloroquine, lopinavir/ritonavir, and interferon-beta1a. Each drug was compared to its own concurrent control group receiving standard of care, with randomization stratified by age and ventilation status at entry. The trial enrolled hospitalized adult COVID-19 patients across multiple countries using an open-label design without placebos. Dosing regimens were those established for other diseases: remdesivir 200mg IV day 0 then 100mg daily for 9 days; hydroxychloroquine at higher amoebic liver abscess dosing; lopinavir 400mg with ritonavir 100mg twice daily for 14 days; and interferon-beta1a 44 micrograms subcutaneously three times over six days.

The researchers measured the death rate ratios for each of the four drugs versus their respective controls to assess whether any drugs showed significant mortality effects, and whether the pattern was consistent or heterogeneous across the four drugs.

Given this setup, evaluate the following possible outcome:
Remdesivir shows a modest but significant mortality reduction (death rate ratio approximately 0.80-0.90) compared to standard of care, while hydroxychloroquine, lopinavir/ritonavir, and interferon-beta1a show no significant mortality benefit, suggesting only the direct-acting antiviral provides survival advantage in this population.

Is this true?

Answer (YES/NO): NO